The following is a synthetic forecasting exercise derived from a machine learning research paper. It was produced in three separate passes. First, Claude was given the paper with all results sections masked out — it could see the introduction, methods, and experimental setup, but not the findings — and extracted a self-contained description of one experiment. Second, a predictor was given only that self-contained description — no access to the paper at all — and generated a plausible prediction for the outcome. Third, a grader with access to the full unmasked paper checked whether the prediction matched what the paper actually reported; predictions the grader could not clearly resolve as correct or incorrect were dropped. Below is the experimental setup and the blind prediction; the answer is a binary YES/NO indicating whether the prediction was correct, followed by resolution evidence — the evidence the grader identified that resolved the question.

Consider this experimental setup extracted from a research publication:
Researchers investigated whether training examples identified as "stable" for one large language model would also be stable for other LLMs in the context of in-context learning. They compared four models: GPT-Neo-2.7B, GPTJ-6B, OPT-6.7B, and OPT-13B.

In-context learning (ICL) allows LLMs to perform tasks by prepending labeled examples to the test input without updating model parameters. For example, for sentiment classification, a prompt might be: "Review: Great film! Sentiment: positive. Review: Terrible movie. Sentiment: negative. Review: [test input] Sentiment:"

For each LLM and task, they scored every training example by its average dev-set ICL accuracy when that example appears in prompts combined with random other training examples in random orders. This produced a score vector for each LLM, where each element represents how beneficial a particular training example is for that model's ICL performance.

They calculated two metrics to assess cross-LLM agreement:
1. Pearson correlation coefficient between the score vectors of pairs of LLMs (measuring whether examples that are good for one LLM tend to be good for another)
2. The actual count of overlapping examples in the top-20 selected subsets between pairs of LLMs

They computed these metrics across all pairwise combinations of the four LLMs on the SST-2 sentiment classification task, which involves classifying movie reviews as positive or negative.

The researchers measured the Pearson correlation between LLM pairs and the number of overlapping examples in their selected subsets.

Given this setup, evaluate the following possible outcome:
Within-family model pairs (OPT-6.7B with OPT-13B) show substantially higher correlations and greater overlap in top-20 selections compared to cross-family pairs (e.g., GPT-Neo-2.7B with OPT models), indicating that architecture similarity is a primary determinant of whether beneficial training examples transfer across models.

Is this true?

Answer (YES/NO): YES